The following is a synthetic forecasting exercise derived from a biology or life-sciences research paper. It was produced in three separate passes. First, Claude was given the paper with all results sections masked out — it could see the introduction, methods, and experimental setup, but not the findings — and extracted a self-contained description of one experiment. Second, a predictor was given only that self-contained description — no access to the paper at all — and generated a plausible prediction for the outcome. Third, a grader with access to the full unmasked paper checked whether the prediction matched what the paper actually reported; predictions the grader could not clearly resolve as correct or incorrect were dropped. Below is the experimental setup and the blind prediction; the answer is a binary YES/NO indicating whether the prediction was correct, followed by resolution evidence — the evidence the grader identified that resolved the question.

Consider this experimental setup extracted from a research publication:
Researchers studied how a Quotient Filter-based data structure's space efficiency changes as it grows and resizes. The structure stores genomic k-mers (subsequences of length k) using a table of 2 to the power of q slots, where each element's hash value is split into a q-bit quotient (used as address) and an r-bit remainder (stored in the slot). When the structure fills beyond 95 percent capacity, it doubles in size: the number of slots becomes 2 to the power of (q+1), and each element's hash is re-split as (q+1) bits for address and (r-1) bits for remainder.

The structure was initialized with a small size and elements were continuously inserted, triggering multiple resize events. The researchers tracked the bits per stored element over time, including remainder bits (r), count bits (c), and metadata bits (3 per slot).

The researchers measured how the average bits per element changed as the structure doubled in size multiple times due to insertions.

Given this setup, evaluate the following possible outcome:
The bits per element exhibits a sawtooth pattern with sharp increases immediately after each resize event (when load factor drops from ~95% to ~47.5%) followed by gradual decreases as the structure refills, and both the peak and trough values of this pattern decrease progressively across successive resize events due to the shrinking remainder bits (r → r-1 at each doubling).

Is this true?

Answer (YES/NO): YES